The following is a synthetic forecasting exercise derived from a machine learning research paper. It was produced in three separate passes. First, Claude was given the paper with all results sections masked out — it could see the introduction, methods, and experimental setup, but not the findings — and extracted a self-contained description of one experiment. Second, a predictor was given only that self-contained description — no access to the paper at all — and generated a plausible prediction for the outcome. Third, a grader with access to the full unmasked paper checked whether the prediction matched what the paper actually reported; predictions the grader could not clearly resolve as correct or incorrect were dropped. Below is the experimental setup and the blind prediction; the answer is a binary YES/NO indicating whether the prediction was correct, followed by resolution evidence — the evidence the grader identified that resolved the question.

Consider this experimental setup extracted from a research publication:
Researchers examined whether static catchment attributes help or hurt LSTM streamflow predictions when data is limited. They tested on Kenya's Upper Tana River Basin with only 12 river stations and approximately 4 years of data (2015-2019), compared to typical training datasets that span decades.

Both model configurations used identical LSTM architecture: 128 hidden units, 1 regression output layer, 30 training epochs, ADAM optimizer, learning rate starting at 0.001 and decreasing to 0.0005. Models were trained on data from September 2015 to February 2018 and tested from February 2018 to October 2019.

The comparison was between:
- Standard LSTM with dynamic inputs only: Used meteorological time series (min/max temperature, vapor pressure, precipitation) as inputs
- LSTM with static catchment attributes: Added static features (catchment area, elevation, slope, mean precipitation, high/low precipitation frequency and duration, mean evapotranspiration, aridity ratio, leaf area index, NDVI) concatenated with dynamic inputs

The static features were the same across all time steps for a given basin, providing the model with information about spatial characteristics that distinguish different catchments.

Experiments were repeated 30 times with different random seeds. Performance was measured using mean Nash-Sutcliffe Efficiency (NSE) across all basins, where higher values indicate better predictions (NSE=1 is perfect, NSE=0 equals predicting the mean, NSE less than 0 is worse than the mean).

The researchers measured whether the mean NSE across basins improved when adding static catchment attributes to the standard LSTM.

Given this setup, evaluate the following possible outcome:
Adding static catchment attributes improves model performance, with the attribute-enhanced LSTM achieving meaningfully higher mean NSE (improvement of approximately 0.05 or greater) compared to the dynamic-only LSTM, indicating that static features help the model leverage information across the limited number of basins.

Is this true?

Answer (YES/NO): YES